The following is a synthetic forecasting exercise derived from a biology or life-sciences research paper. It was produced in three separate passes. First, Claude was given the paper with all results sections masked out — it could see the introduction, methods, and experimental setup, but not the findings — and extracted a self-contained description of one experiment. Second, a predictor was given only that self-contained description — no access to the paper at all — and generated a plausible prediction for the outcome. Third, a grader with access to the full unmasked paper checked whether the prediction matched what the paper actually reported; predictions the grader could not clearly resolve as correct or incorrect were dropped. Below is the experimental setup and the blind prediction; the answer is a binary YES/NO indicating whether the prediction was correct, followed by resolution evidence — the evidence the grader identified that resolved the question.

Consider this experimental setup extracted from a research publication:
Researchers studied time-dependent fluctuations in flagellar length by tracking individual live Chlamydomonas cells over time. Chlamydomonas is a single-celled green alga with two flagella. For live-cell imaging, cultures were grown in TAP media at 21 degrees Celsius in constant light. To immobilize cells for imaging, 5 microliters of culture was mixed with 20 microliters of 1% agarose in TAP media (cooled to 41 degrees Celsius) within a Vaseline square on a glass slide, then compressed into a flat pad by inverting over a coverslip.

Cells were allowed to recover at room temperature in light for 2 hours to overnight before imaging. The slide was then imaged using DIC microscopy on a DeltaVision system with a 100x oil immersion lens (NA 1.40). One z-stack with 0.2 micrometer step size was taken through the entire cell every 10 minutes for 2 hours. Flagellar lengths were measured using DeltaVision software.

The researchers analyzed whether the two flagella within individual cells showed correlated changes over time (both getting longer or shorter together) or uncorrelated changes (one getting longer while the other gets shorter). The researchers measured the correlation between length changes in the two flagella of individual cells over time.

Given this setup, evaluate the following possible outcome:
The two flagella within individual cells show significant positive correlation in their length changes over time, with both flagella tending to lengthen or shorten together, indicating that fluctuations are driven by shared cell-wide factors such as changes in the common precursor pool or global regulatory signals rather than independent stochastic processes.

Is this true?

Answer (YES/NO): NO